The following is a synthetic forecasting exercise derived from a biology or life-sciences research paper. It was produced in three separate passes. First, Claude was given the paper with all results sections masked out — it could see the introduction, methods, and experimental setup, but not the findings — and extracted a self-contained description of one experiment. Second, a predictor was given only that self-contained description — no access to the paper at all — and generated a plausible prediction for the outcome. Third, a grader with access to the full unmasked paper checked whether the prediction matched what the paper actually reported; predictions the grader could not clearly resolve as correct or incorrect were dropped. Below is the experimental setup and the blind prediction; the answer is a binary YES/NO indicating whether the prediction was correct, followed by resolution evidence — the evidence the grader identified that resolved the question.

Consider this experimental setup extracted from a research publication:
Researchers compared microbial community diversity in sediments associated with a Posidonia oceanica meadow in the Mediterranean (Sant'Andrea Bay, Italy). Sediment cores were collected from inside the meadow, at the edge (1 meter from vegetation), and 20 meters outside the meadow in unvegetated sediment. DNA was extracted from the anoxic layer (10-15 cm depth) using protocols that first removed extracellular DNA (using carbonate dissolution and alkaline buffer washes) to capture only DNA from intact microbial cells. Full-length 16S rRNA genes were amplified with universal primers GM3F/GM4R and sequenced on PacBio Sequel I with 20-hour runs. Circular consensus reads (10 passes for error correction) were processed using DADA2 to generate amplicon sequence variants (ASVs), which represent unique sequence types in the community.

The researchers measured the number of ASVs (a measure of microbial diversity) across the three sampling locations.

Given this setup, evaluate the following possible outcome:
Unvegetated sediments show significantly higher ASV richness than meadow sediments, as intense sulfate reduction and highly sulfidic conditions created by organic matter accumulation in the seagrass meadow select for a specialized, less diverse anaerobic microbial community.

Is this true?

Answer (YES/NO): NO